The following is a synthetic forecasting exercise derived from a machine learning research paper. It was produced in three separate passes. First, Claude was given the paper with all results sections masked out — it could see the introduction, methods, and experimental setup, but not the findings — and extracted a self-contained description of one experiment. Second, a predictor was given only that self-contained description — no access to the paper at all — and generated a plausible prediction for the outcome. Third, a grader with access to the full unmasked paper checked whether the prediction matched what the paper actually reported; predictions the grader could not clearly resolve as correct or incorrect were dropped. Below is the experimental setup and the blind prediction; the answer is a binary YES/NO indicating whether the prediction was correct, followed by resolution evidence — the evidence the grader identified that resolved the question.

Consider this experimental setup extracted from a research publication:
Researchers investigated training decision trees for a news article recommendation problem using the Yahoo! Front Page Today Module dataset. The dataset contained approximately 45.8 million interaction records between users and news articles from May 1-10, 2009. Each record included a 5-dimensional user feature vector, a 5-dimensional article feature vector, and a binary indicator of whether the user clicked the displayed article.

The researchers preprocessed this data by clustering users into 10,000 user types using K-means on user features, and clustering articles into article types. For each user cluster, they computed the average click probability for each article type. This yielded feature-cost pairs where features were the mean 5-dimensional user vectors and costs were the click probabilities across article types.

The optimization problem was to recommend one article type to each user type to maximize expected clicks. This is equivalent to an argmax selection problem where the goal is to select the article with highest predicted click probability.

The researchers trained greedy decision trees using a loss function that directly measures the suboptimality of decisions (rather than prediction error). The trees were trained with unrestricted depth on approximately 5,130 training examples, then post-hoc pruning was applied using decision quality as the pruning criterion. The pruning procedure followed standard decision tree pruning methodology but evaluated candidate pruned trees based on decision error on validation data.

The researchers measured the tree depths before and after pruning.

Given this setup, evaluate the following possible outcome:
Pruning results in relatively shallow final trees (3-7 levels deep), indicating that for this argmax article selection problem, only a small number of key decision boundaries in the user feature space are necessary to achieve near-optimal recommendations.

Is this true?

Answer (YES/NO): NO